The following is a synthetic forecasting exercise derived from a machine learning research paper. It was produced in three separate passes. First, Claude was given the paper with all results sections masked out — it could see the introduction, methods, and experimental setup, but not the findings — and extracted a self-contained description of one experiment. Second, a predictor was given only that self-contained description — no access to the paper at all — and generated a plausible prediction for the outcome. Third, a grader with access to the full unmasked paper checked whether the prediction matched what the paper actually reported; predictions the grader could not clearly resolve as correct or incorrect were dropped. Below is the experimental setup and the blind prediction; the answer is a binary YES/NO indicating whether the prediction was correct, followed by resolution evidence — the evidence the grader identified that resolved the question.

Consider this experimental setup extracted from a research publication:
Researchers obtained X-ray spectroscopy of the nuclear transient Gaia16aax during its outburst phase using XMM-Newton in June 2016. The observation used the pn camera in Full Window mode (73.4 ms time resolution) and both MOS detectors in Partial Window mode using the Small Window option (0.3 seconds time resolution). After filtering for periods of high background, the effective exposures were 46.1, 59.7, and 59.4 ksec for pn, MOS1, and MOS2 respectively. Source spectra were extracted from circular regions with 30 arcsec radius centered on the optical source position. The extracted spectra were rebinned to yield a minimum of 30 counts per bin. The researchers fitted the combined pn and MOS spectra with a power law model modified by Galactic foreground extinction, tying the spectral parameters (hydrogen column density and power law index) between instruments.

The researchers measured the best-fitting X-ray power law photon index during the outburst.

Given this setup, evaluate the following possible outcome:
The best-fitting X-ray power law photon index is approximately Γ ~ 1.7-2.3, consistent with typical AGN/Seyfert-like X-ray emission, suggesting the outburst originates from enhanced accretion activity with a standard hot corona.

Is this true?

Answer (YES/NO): YES